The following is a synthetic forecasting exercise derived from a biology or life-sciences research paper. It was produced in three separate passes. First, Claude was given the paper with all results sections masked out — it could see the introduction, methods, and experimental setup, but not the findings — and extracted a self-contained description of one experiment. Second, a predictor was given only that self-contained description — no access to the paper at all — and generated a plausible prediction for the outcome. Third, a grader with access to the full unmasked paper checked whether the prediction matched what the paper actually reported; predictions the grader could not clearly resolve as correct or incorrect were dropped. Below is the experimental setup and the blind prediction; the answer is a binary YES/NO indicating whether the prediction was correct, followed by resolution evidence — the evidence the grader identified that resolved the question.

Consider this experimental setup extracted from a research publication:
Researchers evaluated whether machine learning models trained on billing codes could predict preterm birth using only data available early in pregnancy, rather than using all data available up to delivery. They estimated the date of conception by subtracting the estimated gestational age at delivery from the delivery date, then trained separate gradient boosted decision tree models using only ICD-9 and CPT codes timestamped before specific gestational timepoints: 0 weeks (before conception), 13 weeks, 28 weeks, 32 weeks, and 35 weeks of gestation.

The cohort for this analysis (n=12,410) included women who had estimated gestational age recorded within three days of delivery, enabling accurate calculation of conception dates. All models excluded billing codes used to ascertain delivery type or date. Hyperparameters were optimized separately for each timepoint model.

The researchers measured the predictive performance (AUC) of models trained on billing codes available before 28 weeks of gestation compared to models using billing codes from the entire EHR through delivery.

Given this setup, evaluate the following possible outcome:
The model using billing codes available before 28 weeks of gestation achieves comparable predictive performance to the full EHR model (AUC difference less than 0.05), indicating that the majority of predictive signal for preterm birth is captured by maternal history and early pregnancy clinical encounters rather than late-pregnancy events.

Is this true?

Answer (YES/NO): NO